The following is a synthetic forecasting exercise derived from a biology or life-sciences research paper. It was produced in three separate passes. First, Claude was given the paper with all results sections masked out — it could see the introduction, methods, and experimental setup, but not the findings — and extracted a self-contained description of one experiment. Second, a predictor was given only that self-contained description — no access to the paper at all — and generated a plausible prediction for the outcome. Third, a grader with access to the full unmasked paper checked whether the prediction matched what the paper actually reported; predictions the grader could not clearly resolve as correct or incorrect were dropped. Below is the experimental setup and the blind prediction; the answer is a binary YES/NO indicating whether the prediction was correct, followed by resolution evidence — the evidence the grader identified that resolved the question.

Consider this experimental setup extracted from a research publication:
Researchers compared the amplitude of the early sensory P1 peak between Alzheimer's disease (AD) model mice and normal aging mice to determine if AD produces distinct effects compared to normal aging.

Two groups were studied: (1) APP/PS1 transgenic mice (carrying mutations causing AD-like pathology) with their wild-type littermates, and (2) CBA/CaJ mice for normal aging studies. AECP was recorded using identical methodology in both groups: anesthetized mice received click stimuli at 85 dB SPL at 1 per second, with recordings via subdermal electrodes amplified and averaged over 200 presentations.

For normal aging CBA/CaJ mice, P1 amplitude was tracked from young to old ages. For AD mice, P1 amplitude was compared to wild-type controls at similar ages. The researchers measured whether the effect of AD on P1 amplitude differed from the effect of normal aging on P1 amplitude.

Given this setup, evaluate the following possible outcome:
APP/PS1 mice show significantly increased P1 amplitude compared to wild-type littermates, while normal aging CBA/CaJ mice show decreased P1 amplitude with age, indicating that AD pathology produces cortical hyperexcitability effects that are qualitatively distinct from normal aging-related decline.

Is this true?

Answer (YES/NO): NO